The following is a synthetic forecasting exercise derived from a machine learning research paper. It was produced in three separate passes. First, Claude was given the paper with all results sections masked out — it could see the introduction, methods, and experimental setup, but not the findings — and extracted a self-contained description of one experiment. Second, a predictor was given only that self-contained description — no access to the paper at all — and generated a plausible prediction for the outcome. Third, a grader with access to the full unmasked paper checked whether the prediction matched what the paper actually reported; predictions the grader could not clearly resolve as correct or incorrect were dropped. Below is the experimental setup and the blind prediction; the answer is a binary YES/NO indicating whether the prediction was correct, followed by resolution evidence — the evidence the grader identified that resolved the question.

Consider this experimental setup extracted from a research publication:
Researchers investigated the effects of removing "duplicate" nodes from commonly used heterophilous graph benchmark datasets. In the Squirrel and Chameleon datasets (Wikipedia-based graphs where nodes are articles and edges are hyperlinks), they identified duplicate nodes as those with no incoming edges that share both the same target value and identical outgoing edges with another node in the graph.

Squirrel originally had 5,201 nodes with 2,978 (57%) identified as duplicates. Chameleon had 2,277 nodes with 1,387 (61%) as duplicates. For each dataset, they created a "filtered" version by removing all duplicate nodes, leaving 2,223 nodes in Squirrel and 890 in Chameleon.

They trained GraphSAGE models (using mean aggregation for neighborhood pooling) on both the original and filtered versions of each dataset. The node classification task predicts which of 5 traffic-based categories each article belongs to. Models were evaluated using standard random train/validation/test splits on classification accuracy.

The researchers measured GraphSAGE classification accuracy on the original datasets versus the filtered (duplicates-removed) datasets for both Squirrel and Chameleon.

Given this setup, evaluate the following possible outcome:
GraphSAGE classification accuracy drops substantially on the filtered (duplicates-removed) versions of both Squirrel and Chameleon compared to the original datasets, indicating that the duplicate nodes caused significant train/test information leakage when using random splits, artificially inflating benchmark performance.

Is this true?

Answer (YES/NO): NO